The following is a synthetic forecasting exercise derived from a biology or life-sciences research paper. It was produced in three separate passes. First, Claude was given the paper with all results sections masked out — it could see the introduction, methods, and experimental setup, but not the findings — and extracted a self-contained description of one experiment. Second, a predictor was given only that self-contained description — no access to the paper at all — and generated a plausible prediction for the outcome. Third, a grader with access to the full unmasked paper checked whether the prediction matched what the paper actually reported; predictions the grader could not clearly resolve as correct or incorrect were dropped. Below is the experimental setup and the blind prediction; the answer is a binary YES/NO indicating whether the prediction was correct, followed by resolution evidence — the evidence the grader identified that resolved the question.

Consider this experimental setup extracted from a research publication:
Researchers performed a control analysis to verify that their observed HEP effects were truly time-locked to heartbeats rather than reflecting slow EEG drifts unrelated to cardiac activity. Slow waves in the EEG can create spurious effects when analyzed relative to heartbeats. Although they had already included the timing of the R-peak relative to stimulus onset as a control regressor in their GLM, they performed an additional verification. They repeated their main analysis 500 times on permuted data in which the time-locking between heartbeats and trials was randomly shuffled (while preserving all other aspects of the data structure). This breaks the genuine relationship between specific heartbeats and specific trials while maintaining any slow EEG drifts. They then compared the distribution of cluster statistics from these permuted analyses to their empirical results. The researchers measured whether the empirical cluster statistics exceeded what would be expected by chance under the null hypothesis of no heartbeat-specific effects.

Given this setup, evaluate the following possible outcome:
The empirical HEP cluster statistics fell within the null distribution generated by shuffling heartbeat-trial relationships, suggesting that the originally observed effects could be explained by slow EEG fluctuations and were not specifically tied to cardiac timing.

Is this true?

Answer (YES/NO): NO